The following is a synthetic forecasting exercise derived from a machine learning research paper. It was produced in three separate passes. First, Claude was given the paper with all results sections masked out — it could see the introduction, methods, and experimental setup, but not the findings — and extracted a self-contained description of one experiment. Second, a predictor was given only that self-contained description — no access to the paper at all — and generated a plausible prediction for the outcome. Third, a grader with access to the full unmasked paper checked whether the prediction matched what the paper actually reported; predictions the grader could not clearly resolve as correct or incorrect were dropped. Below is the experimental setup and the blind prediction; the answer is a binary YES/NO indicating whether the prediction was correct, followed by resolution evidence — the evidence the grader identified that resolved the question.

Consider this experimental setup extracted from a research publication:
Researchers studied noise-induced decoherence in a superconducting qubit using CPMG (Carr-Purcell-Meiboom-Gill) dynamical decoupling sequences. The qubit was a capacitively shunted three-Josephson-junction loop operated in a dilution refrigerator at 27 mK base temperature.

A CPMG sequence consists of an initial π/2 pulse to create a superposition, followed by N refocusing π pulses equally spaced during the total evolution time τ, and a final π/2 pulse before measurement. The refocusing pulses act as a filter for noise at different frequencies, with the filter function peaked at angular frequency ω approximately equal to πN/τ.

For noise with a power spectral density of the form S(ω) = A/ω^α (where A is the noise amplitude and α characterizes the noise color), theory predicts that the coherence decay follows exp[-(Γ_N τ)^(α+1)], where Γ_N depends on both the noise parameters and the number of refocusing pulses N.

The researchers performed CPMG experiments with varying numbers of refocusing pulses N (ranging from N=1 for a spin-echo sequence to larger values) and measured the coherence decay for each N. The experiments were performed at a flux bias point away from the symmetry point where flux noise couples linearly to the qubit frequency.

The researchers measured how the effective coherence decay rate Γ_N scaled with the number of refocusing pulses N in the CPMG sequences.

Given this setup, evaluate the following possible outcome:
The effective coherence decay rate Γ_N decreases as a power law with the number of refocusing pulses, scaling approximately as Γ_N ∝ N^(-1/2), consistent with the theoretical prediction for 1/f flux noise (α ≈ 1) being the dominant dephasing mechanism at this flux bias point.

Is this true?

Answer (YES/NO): NO